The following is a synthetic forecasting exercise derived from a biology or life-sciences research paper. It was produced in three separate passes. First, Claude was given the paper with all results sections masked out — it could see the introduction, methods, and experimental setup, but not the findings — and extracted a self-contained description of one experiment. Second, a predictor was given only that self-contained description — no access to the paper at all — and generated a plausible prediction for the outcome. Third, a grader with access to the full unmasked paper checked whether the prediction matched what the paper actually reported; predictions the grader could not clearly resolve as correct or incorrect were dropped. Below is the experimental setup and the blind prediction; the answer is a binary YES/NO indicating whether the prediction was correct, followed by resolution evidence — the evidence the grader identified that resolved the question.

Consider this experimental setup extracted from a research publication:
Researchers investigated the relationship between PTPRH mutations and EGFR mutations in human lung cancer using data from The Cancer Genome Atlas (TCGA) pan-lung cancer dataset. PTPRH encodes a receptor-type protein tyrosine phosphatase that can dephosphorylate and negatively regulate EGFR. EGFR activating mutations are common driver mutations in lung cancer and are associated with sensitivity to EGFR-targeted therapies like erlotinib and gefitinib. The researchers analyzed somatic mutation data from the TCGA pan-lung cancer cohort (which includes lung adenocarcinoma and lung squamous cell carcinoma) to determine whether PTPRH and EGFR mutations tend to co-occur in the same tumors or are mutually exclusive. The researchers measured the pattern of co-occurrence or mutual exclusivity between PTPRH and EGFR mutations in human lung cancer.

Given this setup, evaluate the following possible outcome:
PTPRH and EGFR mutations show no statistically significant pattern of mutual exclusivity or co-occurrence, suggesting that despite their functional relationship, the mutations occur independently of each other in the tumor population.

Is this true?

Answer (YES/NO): NO